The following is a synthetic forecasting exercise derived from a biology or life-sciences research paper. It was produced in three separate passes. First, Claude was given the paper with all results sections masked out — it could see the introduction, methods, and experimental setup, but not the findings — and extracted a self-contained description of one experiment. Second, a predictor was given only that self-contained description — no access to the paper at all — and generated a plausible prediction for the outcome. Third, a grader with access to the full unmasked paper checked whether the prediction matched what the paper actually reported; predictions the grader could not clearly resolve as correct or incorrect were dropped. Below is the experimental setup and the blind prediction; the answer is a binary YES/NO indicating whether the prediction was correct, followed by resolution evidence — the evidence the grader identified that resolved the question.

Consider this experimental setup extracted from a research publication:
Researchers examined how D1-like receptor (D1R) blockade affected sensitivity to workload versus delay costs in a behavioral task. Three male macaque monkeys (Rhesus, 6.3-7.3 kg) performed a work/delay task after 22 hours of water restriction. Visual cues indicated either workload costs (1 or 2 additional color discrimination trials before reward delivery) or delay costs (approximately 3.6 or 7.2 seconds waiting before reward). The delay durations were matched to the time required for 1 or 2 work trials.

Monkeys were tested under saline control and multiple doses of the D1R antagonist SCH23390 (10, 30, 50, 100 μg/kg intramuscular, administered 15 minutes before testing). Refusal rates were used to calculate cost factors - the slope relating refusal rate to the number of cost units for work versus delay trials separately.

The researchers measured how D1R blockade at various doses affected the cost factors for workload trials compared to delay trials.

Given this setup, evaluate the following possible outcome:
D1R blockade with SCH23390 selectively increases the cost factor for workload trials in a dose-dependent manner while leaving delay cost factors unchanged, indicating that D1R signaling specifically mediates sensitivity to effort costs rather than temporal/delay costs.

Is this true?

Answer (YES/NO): NO